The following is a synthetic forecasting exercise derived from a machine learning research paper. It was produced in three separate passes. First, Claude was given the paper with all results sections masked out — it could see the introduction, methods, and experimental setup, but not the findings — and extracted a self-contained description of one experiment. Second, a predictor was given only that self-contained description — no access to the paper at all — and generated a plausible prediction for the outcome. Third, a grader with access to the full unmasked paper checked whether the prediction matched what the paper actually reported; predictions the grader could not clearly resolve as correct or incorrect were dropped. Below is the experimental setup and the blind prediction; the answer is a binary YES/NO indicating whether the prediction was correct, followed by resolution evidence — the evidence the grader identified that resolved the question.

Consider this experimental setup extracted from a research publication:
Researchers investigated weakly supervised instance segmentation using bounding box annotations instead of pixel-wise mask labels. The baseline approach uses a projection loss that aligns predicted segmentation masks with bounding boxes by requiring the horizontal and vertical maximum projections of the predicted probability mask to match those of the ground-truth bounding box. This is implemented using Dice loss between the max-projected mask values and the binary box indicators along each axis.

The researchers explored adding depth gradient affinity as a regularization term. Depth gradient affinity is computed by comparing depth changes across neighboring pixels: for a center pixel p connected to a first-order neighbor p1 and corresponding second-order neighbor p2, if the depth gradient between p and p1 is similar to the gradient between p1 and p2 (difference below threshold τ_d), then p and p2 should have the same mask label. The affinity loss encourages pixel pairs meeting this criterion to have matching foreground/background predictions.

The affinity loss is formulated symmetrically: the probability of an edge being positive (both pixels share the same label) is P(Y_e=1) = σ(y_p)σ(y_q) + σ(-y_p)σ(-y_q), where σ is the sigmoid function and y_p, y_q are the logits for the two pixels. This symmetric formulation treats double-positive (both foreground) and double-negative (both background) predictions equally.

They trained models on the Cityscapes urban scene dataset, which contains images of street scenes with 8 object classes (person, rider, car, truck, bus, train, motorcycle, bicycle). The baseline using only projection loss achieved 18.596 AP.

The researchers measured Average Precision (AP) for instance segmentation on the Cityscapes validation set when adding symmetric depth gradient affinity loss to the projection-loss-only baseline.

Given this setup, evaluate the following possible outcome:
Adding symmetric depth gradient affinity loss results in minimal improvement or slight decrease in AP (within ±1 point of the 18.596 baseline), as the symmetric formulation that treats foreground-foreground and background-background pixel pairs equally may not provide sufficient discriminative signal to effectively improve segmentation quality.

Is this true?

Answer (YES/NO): NO